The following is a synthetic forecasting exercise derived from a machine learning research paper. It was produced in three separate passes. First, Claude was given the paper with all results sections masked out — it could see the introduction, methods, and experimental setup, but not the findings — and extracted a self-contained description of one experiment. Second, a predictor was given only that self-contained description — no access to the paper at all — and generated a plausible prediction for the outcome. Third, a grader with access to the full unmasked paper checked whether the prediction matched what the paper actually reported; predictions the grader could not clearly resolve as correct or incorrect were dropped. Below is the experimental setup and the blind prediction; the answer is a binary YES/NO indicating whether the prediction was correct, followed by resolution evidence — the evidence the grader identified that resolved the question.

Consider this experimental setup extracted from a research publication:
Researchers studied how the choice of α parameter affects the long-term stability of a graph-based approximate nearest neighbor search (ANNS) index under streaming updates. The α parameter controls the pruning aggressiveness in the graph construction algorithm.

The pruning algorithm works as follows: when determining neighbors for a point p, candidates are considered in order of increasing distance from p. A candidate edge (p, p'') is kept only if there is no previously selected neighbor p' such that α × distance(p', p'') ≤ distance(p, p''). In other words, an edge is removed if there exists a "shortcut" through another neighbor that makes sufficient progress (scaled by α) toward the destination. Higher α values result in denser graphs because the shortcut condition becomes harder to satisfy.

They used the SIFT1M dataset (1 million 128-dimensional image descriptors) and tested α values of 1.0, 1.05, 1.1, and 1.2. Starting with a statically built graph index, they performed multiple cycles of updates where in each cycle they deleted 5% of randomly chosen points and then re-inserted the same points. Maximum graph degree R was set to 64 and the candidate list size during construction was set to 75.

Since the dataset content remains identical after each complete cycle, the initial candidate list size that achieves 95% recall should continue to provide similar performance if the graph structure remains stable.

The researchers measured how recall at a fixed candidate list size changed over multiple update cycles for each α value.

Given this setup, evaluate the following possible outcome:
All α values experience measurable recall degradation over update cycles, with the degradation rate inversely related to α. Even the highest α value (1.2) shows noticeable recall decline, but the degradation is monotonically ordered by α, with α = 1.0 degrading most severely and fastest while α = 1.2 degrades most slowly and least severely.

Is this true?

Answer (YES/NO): NO